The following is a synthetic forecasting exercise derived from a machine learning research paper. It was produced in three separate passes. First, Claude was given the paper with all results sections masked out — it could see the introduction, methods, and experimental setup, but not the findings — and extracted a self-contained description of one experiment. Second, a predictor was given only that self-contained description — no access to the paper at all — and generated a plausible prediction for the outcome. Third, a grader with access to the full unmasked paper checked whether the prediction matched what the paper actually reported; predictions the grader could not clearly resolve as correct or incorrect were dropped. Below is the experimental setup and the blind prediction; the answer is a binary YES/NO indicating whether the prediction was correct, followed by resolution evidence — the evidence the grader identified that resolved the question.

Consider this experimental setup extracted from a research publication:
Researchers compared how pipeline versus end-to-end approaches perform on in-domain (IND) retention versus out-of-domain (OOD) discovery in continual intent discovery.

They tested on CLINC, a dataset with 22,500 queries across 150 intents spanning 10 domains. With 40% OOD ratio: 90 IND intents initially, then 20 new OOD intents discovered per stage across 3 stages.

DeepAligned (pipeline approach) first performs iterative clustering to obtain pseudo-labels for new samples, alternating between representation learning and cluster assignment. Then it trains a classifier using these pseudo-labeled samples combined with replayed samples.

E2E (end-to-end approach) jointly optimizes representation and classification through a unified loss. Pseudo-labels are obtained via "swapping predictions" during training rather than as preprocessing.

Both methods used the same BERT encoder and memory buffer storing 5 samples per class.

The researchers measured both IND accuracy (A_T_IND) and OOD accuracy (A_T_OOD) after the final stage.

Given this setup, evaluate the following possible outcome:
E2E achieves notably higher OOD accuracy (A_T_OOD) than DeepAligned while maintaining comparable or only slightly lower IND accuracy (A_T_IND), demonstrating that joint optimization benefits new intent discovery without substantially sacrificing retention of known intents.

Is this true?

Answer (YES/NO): NO